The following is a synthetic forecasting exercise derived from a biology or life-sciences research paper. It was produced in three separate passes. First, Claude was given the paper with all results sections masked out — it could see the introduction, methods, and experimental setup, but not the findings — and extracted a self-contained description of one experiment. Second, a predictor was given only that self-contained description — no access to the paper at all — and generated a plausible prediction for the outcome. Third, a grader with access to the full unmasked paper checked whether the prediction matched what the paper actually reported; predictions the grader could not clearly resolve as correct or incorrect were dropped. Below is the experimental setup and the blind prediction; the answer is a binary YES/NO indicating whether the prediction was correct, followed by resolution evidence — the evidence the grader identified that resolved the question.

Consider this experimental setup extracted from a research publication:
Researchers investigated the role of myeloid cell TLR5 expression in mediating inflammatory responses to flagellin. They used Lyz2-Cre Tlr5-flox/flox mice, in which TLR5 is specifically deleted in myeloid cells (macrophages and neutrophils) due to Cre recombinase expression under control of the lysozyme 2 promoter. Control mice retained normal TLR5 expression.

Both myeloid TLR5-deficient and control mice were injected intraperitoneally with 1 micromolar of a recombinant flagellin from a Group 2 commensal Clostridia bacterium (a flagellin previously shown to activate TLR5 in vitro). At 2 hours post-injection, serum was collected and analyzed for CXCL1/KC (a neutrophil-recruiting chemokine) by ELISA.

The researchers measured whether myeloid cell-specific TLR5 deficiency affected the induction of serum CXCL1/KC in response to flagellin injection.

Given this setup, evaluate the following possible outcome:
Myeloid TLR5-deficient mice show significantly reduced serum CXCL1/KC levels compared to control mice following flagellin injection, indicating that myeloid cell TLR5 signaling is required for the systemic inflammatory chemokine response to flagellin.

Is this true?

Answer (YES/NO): YES